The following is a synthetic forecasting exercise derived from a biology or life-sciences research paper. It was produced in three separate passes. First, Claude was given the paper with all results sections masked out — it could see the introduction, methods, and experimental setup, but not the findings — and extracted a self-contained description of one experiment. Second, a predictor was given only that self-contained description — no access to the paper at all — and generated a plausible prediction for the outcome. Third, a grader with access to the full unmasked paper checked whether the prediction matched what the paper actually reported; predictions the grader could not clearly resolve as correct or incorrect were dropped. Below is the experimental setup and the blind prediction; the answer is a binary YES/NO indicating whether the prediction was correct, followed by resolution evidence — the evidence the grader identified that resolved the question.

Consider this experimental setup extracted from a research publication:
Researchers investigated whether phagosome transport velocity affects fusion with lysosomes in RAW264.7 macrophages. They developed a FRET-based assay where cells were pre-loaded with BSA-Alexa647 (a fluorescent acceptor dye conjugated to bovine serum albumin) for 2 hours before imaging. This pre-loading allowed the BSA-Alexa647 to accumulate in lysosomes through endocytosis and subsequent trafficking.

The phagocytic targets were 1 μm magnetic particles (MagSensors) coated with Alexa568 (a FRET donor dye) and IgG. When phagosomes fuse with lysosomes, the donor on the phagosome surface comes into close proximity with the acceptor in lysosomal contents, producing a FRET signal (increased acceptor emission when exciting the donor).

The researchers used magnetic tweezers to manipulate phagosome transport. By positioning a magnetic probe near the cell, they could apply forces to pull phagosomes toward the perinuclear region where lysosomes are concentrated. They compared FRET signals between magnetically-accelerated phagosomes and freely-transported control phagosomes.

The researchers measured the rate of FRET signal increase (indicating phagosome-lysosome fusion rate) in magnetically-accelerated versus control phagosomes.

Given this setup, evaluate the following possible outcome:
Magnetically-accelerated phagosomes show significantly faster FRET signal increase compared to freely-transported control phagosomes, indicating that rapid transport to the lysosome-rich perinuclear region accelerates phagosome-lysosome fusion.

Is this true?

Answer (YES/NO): YES